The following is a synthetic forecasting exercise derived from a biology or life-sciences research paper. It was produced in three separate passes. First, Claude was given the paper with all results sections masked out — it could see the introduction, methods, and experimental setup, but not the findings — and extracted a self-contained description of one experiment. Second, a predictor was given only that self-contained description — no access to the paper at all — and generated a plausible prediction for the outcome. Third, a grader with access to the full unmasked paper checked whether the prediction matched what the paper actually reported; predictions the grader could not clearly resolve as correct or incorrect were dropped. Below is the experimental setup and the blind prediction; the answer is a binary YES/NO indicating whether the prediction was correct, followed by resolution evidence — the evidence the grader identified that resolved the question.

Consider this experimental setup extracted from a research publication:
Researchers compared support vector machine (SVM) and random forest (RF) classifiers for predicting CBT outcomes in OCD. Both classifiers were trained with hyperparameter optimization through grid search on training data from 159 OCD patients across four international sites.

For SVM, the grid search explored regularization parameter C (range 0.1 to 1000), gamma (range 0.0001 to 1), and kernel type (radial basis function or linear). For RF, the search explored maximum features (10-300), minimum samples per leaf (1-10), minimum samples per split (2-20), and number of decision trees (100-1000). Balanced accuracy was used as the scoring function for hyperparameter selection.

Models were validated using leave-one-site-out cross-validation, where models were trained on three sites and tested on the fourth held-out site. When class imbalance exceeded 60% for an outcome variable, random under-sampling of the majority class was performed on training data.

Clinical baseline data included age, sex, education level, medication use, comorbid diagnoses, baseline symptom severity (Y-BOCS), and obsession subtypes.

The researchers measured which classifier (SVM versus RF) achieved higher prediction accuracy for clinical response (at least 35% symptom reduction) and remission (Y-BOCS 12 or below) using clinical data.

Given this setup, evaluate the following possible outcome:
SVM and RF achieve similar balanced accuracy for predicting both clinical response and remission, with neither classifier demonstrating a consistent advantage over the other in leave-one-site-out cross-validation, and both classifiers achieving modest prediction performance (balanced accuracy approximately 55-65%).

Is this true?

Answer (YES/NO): NO